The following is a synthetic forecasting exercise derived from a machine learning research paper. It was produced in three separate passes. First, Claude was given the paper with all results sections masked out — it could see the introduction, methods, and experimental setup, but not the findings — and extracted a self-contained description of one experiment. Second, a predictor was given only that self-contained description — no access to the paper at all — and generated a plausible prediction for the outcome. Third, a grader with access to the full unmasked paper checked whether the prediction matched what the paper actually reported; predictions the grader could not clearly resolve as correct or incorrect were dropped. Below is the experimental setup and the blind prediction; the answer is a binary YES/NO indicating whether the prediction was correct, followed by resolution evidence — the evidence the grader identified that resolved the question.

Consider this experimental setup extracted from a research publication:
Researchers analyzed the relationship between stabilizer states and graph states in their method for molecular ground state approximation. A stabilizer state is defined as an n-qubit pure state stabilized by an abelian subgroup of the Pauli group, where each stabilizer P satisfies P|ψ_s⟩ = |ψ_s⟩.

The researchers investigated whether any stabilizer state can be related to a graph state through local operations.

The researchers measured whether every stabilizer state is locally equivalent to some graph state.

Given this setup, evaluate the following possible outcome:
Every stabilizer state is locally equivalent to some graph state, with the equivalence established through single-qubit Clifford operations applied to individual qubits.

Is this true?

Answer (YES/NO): YES